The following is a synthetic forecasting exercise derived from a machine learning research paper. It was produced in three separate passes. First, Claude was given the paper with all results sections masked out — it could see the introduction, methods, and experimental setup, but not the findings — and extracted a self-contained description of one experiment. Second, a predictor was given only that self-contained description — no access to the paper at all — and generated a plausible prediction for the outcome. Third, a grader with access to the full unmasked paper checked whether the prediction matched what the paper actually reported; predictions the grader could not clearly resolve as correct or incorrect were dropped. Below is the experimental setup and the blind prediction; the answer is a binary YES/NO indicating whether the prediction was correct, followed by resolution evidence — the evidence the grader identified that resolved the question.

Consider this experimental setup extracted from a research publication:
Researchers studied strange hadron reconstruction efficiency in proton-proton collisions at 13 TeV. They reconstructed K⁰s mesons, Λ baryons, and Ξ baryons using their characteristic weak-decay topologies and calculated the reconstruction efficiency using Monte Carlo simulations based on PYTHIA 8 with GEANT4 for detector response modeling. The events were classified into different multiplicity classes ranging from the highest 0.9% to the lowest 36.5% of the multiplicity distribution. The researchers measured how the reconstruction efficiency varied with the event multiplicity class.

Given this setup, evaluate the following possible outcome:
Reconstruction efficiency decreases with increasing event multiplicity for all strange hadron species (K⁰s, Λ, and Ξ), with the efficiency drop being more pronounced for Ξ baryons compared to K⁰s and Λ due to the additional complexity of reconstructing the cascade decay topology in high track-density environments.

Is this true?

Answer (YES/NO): NO